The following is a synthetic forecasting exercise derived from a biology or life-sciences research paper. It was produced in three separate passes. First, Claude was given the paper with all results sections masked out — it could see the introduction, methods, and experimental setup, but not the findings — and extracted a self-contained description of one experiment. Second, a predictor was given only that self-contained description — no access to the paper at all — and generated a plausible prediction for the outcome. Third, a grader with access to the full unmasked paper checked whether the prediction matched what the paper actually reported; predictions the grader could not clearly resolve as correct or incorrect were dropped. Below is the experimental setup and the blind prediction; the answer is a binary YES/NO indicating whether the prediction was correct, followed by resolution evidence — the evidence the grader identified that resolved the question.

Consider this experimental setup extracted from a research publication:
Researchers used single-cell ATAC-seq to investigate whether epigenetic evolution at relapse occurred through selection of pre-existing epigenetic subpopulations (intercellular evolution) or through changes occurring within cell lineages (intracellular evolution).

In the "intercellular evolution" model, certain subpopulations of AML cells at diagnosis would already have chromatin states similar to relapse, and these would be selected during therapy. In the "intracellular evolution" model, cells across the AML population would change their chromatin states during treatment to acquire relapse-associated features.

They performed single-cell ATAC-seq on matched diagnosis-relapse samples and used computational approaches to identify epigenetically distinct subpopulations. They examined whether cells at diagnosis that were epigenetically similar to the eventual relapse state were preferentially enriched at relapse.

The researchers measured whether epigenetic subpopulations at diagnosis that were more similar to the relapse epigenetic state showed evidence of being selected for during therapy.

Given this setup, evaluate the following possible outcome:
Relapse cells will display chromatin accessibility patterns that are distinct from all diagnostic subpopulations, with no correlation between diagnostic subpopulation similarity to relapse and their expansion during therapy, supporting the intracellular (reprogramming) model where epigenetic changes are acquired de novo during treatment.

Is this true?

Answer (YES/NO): NO